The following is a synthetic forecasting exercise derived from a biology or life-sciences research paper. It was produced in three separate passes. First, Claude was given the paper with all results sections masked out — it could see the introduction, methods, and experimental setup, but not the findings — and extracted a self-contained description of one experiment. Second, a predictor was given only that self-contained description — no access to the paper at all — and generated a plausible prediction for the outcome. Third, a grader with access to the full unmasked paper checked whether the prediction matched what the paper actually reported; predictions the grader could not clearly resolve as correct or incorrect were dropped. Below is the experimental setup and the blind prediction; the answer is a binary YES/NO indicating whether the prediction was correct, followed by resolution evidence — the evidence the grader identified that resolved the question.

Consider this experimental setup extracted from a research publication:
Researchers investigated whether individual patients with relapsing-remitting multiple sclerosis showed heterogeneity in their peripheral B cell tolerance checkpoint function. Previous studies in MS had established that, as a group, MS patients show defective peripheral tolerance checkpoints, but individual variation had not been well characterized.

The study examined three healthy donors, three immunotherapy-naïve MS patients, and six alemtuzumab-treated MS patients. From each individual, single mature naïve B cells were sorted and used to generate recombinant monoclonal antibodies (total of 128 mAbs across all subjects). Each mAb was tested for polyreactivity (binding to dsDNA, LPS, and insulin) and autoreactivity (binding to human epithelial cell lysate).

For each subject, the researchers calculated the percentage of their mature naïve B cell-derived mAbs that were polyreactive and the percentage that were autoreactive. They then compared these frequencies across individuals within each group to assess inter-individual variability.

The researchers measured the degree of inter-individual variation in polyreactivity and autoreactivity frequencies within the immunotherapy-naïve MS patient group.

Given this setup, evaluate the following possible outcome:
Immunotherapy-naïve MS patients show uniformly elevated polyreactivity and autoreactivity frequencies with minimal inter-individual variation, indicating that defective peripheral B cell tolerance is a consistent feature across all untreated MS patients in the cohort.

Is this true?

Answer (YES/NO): NO